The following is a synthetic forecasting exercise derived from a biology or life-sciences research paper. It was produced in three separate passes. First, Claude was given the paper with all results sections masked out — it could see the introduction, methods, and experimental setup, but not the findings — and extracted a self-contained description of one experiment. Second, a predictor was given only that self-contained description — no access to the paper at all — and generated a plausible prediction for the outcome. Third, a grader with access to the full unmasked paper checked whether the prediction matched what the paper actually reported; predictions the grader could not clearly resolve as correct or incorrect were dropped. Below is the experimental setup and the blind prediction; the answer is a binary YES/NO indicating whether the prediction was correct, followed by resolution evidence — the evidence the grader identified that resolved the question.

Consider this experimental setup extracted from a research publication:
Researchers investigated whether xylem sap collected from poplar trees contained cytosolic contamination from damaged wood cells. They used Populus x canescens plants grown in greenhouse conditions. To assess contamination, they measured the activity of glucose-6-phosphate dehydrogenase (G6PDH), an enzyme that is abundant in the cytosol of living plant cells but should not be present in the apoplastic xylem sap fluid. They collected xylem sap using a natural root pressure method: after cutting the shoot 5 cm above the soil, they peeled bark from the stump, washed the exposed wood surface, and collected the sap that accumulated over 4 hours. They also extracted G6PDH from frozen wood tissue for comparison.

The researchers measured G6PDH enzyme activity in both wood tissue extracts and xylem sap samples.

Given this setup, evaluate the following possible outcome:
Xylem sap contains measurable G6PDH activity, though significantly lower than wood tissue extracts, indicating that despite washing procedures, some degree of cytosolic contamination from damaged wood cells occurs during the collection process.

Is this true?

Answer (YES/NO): NO